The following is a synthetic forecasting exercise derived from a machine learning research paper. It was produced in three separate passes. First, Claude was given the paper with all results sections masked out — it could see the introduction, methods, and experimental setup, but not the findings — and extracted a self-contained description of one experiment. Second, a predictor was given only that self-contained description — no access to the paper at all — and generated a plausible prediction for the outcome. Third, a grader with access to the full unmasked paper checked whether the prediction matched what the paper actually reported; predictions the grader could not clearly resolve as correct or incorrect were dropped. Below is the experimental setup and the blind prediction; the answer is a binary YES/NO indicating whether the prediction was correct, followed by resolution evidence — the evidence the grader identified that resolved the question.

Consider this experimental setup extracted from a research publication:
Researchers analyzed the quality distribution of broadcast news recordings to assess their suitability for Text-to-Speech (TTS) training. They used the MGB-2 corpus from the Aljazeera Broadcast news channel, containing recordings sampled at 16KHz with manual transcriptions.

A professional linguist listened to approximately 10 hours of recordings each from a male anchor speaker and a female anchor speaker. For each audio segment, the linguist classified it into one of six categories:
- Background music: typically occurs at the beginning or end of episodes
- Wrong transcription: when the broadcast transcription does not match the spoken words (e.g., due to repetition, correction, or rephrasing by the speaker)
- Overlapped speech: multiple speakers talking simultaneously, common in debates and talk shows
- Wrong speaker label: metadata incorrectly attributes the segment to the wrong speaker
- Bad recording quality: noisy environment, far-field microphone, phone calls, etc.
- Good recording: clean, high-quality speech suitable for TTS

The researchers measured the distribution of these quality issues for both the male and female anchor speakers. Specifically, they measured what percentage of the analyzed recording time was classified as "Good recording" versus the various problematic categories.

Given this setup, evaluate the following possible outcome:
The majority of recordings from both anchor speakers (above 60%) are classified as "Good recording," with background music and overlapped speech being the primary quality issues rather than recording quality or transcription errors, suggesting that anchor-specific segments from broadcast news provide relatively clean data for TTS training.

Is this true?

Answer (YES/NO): NO